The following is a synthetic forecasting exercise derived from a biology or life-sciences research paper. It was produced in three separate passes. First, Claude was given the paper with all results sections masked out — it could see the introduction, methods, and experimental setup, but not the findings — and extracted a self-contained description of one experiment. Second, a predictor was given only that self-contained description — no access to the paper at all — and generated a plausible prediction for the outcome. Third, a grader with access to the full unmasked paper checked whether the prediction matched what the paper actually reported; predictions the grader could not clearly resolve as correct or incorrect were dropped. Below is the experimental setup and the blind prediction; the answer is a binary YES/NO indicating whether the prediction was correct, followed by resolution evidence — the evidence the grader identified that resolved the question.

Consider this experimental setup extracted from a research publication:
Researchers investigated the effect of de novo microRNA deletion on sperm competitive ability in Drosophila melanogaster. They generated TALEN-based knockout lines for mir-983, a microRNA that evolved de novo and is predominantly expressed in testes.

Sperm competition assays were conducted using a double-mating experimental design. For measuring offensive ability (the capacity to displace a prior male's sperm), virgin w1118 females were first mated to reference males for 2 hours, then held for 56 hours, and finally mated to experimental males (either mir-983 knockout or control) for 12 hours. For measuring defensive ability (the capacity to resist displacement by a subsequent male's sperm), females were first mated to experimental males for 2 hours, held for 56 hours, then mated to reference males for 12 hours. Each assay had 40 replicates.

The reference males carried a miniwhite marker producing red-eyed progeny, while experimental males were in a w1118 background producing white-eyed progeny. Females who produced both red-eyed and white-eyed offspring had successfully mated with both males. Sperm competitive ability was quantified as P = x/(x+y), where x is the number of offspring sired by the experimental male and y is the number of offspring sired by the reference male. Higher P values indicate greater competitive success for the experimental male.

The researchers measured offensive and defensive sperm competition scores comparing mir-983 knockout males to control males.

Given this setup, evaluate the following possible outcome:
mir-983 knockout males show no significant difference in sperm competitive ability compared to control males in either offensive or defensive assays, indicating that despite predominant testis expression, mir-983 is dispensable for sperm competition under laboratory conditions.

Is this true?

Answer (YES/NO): NO